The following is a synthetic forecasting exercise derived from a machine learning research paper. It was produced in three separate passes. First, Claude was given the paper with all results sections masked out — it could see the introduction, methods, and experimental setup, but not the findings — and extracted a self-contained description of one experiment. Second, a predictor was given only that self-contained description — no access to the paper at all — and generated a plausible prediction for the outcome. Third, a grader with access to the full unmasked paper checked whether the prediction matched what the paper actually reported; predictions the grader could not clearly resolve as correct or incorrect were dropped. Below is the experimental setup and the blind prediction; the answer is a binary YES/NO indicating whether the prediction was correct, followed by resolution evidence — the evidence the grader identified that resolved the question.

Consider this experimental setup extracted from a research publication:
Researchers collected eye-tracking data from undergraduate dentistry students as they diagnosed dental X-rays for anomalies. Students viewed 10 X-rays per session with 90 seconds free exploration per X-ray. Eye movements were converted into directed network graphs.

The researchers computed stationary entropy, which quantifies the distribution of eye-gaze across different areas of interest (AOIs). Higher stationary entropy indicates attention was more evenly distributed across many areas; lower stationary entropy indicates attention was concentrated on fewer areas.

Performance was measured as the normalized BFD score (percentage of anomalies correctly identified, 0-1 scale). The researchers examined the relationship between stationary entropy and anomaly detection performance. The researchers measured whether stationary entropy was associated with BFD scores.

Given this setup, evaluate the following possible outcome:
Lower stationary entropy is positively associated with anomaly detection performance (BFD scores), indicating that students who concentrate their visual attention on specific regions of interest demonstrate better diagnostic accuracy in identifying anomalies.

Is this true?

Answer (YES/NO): NO